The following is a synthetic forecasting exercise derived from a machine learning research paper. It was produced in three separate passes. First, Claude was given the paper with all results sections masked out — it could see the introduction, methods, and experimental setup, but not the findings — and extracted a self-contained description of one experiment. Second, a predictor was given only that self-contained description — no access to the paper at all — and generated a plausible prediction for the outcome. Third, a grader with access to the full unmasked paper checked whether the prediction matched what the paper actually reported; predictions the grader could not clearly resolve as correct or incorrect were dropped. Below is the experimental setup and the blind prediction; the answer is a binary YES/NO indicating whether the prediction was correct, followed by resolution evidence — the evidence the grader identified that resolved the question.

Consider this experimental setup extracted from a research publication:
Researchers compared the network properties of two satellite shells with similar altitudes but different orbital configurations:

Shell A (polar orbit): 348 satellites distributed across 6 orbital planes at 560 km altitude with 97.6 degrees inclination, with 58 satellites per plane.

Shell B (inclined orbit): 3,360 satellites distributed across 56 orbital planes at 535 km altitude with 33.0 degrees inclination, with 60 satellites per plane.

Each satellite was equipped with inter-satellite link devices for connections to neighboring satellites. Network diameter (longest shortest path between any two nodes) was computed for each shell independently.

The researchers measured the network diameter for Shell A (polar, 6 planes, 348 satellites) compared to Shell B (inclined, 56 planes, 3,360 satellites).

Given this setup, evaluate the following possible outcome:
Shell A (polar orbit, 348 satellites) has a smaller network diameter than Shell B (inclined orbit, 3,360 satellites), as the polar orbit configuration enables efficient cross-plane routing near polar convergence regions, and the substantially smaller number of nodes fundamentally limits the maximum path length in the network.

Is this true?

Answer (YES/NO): YES